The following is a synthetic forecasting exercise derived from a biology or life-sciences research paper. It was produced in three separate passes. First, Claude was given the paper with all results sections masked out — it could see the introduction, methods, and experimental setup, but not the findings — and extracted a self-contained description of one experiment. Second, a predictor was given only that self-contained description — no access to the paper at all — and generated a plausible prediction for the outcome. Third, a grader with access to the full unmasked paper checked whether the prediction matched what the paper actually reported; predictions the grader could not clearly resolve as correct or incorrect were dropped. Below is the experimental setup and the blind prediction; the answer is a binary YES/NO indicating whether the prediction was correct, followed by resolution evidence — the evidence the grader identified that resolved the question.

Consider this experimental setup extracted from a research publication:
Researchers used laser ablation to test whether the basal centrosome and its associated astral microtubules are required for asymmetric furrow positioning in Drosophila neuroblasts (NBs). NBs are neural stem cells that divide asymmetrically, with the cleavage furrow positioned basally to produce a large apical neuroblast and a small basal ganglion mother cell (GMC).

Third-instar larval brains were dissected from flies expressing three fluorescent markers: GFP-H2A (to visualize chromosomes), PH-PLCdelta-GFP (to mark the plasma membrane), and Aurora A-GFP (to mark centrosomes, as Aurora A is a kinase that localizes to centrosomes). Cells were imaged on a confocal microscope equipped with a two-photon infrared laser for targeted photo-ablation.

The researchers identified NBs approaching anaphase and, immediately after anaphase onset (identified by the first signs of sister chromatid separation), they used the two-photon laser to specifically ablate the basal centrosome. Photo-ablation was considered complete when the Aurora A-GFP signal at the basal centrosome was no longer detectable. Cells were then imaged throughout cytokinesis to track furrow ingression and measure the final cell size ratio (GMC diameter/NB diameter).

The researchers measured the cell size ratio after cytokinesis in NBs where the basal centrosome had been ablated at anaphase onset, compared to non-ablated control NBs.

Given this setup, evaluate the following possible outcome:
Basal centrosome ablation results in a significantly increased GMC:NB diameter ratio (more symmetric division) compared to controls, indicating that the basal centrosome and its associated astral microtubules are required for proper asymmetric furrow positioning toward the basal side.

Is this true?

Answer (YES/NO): YES